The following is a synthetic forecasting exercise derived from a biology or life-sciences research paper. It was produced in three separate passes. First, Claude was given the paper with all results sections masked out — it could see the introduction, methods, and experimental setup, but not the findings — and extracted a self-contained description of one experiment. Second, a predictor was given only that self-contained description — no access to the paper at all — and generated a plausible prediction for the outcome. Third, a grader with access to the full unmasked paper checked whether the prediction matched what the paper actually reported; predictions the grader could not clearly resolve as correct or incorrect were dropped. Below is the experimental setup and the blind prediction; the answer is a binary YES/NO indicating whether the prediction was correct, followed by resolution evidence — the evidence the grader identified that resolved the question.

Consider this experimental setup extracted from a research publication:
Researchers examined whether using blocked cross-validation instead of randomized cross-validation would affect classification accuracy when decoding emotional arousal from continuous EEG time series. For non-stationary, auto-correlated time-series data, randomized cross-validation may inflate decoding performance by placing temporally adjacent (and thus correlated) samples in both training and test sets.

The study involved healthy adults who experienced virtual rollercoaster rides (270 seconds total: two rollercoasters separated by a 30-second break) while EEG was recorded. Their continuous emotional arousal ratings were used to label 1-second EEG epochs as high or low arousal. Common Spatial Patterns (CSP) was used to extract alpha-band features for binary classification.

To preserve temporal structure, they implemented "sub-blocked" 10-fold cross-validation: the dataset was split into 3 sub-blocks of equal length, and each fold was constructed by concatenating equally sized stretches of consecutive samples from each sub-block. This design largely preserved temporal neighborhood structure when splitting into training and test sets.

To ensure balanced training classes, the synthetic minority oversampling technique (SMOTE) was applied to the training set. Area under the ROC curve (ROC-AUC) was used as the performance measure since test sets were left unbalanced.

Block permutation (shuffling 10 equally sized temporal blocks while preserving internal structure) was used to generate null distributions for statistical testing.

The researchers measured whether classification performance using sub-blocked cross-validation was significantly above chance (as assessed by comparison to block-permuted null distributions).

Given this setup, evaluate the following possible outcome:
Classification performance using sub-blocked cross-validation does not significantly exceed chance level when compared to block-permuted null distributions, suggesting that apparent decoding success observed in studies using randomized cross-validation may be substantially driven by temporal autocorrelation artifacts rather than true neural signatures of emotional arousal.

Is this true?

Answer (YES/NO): NO